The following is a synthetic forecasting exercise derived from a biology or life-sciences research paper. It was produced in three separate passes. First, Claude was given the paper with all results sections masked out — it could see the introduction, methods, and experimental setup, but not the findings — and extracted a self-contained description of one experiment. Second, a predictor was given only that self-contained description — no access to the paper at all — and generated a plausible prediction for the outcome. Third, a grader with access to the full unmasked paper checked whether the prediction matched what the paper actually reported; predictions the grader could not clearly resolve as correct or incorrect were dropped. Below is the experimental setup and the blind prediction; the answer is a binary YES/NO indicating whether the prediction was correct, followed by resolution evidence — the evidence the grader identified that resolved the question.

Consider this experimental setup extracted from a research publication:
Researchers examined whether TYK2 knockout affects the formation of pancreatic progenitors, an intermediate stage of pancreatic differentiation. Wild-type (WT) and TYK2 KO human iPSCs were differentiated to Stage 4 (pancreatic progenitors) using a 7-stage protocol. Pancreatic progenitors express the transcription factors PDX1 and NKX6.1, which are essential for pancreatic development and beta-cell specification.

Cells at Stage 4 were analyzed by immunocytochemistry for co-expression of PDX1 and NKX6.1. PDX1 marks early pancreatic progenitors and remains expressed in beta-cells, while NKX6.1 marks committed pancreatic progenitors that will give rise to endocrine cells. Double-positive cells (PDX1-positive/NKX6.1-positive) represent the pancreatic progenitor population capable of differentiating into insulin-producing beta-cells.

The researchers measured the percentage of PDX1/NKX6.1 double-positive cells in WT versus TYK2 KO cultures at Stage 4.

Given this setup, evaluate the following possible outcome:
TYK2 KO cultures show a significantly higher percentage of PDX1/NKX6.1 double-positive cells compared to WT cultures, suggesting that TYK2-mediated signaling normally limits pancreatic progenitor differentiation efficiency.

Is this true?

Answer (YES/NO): NO